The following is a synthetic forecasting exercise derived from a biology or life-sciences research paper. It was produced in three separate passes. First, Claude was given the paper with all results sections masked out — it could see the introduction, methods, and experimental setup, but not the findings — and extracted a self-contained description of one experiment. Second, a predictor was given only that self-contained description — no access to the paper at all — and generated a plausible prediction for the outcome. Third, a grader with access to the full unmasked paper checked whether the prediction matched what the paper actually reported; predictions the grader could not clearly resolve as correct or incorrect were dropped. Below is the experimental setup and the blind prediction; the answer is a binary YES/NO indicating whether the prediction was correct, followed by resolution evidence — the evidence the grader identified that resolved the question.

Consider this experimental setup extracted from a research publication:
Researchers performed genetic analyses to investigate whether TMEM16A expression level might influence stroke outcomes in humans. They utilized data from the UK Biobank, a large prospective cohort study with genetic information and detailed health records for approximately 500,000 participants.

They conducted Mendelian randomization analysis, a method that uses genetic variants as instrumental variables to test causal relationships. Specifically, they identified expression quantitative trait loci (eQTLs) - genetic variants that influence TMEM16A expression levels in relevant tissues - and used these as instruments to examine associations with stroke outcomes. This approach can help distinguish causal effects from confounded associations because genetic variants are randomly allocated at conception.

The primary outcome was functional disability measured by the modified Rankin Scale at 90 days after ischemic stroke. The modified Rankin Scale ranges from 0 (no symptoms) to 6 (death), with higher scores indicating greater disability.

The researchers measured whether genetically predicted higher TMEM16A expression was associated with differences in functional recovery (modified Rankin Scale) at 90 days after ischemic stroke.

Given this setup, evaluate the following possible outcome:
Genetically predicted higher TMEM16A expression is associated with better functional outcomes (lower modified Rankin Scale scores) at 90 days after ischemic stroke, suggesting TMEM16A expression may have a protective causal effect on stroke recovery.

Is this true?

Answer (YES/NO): NO